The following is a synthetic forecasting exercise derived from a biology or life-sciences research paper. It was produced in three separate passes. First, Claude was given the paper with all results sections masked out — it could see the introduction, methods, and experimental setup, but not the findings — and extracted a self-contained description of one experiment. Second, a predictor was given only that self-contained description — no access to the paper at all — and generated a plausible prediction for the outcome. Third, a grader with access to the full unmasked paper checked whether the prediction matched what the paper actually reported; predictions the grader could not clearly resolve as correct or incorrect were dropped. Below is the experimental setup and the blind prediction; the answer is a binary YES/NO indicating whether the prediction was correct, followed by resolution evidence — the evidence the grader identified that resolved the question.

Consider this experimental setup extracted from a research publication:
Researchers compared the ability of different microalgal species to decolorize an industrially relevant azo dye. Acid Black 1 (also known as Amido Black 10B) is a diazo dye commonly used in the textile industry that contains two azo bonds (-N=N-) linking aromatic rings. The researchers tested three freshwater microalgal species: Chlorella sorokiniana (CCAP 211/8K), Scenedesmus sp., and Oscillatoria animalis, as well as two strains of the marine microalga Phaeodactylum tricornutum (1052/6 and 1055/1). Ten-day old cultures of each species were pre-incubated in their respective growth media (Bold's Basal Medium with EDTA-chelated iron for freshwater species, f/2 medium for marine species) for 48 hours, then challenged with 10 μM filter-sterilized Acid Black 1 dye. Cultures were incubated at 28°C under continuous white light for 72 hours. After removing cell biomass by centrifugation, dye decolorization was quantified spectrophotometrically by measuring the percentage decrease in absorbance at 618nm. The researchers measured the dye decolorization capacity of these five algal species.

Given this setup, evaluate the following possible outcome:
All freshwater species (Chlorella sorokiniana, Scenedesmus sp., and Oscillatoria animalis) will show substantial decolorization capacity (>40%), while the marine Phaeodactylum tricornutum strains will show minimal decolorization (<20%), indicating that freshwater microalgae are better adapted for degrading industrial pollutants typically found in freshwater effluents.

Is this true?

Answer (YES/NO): NO